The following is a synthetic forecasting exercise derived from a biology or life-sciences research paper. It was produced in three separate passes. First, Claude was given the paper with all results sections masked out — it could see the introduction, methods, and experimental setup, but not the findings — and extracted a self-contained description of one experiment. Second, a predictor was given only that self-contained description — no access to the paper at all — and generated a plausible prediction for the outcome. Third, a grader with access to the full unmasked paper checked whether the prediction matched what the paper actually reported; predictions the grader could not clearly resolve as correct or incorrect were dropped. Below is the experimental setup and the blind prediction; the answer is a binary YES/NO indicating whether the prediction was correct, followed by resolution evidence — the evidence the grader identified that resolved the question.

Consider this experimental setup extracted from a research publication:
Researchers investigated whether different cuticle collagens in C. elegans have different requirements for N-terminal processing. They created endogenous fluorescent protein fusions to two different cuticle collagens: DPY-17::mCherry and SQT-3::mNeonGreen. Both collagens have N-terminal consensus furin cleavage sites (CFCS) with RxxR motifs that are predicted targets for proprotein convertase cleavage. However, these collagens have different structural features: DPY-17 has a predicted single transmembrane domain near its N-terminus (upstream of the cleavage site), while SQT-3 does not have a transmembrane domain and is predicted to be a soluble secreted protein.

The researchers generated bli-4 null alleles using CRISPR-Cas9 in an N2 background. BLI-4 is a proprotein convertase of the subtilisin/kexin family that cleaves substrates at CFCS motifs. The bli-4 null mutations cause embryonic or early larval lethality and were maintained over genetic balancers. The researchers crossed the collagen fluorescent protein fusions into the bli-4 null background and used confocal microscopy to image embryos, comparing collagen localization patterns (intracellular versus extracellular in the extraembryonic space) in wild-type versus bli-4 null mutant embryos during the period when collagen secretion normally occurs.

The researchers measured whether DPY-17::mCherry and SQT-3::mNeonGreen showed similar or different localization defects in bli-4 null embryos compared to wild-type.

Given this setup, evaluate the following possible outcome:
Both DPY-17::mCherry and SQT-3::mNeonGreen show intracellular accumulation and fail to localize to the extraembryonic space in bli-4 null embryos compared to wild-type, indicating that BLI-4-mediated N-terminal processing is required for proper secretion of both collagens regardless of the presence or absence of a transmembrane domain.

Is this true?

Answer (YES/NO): YES